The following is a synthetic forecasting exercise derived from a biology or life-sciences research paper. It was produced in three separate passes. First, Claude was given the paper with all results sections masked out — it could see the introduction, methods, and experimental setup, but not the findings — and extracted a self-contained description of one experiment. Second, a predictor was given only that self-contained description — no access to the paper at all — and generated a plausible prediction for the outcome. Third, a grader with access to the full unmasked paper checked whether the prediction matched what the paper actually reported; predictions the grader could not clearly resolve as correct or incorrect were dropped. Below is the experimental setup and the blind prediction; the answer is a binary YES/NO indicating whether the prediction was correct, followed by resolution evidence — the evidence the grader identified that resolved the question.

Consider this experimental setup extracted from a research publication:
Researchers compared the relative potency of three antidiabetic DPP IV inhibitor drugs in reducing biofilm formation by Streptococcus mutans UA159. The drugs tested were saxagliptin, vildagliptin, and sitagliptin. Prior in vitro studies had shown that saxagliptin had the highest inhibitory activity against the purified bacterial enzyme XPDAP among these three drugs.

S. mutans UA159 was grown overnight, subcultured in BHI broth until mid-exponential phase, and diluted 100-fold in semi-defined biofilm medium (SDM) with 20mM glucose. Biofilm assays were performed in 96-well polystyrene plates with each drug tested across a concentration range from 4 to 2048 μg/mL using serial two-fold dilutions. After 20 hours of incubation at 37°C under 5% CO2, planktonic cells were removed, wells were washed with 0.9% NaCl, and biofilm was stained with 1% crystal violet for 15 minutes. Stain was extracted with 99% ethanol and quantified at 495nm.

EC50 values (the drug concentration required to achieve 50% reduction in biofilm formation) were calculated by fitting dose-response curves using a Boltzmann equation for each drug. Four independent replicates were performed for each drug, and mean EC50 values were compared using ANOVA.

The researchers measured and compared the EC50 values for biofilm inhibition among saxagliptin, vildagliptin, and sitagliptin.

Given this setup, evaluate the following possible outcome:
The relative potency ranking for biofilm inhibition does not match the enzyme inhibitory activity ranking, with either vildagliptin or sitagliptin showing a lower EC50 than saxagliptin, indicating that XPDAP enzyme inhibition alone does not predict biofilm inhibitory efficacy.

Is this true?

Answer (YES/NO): NO